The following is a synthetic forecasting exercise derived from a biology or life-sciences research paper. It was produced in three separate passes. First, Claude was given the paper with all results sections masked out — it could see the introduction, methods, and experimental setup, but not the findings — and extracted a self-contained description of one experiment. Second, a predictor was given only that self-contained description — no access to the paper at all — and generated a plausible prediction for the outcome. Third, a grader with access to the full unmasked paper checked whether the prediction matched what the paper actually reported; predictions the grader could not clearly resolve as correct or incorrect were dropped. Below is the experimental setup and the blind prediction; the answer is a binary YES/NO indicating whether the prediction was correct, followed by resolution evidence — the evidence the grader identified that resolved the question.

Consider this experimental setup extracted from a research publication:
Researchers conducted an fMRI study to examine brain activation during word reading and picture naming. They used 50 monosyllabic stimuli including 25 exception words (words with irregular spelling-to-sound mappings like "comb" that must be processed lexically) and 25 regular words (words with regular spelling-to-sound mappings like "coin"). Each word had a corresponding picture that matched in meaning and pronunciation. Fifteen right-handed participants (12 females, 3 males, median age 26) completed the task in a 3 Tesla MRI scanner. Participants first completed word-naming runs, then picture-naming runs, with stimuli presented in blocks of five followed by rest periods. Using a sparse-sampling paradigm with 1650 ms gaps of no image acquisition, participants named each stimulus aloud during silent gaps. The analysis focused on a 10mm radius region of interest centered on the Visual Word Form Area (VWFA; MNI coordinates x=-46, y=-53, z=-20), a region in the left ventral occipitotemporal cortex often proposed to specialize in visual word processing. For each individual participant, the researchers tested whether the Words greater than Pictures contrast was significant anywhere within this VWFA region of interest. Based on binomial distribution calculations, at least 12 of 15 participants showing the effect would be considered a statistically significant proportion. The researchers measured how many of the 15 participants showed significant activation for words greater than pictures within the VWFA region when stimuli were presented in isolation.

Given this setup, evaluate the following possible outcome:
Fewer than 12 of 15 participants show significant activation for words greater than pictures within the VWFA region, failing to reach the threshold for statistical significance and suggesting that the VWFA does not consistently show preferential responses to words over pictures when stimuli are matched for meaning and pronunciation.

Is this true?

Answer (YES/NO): YES